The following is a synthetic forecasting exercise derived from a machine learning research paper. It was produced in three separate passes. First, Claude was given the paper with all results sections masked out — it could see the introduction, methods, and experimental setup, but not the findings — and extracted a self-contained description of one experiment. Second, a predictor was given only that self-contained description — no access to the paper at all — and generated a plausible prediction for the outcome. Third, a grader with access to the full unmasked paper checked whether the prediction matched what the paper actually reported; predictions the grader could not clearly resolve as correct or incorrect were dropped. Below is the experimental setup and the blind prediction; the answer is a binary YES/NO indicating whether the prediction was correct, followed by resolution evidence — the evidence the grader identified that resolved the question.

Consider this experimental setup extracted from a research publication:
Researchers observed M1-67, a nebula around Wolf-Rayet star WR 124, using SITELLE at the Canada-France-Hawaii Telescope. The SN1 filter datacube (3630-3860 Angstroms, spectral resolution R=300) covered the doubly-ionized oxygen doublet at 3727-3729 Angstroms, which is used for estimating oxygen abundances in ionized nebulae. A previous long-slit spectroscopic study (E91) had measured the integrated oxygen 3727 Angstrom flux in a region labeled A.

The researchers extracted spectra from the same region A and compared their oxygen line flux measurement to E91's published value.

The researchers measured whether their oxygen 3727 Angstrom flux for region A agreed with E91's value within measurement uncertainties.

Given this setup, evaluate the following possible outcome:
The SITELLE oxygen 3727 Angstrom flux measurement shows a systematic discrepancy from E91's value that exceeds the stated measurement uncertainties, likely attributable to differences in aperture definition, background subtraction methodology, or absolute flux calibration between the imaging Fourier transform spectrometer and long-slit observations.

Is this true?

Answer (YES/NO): NO